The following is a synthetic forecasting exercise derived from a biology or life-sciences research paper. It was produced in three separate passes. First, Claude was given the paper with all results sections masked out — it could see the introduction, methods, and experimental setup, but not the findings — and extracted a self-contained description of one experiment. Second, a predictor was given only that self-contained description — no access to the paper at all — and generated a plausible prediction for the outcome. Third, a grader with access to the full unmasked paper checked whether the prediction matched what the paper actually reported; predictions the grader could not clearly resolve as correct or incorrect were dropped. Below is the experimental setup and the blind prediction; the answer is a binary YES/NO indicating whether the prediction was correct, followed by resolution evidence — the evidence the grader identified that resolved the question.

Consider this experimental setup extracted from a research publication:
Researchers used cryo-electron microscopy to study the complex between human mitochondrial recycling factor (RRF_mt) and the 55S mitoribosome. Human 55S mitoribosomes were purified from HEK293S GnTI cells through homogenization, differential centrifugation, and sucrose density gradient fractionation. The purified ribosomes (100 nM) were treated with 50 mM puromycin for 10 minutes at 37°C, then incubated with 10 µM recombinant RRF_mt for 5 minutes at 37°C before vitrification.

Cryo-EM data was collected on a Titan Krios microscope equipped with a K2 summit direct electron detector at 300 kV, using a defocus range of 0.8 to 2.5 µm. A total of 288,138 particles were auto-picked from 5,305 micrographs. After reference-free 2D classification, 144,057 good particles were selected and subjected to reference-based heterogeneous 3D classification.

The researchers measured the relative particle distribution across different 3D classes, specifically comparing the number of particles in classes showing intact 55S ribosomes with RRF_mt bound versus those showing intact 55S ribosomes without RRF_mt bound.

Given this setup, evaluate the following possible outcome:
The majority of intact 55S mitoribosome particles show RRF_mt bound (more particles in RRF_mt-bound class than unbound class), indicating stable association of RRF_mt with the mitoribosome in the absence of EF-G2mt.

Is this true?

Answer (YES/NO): YES